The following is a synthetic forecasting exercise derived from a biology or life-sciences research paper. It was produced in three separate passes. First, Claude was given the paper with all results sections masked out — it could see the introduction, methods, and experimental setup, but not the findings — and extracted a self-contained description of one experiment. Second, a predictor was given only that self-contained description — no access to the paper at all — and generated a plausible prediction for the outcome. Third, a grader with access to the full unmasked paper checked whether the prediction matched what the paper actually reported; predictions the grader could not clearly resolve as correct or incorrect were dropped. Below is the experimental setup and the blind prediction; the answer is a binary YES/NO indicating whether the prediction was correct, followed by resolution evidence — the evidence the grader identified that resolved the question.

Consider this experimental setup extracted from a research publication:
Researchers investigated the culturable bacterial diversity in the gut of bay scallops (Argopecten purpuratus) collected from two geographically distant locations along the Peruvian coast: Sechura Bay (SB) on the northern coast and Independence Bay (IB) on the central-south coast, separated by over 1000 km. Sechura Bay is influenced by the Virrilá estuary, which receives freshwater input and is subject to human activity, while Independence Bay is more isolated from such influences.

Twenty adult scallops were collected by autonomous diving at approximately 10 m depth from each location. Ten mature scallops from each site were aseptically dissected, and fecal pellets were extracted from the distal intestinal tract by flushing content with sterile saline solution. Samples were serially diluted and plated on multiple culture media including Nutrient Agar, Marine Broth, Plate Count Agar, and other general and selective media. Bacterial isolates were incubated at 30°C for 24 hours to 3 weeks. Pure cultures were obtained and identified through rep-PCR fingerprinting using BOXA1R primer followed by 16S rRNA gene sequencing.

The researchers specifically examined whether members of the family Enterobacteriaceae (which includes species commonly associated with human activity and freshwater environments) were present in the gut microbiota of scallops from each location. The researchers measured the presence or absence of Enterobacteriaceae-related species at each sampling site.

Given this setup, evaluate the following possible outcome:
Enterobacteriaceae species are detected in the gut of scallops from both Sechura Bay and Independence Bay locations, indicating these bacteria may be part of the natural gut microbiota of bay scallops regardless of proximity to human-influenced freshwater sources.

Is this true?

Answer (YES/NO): NO